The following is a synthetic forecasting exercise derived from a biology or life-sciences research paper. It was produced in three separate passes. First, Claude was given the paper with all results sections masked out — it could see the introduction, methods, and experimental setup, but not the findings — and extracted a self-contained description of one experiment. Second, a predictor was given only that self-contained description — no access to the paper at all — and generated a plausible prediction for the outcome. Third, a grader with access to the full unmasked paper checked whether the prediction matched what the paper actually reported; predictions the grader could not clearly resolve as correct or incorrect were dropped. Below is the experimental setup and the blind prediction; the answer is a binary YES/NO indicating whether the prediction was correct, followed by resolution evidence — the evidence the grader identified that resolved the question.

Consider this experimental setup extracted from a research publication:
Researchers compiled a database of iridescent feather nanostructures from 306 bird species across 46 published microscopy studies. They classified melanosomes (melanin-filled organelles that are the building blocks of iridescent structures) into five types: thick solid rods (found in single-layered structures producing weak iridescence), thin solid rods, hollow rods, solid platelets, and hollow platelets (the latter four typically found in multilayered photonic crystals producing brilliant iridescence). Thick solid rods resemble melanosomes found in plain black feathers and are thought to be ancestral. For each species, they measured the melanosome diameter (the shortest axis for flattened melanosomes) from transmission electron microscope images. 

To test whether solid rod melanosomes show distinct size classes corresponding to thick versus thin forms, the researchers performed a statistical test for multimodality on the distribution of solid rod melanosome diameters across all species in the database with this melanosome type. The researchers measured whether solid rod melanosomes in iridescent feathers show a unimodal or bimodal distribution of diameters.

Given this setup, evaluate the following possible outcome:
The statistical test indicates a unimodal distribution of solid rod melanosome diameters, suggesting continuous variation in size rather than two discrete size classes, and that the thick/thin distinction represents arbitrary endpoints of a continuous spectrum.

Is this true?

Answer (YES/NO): NO